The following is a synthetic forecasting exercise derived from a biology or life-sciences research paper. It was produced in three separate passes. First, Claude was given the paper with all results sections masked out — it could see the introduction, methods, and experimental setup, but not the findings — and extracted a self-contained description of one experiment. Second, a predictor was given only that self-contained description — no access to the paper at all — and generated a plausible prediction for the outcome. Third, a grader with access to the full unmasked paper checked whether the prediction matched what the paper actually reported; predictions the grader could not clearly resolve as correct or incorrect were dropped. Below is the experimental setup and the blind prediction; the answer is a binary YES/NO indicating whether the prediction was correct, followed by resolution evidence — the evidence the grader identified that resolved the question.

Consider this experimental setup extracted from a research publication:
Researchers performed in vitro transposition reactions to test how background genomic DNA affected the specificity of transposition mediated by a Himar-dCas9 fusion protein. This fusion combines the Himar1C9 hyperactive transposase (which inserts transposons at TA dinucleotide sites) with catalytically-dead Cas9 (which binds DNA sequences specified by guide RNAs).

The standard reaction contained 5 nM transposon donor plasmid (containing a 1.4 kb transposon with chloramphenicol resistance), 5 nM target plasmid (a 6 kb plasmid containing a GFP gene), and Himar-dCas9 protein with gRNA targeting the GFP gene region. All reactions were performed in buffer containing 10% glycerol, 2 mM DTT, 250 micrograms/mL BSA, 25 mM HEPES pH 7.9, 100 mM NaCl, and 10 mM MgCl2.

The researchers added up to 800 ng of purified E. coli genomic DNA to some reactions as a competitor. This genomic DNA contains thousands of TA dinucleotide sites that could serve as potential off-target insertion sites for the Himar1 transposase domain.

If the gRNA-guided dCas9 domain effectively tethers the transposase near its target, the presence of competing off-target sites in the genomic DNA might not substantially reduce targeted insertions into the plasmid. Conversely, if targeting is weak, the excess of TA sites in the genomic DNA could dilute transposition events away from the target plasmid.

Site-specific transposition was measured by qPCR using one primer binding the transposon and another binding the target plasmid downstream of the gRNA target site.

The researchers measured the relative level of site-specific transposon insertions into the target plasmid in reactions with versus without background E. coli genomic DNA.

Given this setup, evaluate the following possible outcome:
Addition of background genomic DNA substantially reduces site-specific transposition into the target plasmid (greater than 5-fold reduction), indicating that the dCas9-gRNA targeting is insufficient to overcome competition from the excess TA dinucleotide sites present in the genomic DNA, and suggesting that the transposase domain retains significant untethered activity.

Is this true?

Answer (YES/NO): NO